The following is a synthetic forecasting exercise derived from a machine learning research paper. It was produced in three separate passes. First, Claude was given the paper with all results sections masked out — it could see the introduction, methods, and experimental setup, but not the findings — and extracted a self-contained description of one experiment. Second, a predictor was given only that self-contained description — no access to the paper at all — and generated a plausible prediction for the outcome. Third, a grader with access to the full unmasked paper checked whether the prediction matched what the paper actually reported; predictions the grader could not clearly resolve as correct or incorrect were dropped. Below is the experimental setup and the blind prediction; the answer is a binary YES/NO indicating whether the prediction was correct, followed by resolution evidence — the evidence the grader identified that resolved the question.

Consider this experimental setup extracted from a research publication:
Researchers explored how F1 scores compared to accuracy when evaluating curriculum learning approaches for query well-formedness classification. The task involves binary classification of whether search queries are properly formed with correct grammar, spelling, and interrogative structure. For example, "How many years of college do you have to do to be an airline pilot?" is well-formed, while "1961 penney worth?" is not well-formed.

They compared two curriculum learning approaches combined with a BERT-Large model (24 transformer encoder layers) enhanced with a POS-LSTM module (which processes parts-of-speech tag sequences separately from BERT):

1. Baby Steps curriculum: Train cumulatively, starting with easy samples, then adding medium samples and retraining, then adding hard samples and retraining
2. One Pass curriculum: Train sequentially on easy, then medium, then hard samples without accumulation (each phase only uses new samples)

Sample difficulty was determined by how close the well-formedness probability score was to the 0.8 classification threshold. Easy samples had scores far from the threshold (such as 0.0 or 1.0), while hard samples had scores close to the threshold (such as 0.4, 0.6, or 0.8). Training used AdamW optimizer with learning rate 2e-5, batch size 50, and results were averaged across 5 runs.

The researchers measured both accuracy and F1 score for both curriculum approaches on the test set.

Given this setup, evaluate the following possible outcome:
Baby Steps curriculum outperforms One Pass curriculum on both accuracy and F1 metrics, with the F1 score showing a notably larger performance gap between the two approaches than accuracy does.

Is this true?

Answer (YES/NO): NO